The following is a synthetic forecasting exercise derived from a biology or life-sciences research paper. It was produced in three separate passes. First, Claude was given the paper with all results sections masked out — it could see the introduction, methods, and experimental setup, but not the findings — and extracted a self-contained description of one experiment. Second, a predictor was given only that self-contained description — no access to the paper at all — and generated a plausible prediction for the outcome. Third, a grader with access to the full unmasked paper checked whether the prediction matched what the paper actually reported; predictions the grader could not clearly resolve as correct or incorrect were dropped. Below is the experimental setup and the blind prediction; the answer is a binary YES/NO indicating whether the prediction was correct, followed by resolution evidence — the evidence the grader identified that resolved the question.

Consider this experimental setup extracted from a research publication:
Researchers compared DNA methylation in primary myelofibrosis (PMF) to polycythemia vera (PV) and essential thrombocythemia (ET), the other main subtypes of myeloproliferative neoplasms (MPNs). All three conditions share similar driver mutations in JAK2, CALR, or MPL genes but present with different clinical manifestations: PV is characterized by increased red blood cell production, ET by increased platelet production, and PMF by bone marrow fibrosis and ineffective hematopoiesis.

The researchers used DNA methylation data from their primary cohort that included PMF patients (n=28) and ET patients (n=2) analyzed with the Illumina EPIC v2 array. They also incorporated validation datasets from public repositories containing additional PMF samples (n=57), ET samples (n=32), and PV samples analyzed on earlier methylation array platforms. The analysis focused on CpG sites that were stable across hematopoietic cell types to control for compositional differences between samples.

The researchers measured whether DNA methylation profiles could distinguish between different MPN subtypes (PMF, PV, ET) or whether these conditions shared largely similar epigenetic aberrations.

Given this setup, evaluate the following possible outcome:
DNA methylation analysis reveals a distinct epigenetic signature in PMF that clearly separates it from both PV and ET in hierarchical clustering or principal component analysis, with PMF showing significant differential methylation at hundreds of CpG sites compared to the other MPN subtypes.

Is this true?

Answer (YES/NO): NO